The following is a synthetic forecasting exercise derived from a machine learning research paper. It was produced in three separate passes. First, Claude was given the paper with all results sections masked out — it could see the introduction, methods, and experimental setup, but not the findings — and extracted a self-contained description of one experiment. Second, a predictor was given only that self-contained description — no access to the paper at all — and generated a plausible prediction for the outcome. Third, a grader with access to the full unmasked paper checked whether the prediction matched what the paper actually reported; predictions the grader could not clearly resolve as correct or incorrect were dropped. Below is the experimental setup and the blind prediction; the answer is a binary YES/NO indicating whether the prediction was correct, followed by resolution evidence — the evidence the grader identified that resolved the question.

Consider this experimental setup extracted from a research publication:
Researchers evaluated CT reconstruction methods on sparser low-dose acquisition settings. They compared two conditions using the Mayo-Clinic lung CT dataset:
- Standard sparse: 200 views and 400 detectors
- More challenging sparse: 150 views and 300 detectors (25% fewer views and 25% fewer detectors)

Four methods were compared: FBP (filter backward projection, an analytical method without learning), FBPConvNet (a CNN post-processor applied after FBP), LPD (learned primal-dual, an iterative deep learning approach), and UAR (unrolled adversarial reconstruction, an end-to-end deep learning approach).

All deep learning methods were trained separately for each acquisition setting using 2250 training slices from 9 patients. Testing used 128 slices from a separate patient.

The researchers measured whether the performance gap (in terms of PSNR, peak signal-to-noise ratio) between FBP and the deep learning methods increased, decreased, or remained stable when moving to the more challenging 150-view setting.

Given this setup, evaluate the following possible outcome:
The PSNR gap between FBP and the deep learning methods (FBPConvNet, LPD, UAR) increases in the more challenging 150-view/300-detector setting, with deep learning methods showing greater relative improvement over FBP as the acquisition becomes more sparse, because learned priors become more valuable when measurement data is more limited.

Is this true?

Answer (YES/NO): YES